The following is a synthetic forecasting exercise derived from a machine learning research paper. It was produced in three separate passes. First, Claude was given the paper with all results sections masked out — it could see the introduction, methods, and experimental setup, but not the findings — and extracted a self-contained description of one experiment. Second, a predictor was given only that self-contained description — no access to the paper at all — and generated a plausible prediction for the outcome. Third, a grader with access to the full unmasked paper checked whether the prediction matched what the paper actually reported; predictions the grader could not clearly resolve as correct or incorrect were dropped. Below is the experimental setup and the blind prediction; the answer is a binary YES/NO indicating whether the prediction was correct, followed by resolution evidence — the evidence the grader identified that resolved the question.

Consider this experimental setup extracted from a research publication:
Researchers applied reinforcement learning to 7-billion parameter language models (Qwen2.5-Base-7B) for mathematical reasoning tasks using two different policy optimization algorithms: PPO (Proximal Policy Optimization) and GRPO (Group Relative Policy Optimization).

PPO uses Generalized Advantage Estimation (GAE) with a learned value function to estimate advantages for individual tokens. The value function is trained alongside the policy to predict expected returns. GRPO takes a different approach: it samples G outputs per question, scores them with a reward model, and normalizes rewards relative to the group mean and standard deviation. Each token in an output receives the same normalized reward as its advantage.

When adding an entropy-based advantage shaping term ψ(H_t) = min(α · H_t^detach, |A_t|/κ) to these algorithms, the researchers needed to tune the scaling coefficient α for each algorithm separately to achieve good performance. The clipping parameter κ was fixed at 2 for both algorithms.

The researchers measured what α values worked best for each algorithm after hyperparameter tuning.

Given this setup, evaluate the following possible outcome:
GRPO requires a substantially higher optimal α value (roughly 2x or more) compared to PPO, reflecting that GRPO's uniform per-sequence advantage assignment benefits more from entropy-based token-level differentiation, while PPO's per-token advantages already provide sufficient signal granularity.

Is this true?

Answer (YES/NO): YES